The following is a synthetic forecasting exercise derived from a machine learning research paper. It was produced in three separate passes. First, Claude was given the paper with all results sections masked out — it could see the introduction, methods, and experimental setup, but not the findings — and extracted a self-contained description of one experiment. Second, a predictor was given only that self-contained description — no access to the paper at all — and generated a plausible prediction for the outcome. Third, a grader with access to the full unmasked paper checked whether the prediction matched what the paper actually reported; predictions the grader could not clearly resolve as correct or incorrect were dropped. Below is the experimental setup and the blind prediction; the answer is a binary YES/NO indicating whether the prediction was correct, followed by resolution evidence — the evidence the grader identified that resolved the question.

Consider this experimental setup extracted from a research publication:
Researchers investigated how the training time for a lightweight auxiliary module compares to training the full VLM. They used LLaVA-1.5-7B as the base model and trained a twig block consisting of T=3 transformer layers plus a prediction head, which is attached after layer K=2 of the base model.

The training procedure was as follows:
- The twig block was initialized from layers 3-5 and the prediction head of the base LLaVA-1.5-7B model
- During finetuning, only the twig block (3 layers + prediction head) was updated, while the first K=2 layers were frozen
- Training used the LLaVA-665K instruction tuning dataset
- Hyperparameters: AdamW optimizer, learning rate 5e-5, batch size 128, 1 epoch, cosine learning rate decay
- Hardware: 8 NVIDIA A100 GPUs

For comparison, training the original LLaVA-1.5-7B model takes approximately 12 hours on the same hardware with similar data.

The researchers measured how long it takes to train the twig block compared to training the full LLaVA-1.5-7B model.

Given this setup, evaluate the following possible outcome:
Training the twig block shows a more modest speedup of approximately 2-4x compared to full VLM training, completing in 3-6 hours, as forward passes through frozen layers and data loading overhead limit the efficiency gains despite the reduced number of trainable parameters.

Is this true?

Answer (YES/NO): NO